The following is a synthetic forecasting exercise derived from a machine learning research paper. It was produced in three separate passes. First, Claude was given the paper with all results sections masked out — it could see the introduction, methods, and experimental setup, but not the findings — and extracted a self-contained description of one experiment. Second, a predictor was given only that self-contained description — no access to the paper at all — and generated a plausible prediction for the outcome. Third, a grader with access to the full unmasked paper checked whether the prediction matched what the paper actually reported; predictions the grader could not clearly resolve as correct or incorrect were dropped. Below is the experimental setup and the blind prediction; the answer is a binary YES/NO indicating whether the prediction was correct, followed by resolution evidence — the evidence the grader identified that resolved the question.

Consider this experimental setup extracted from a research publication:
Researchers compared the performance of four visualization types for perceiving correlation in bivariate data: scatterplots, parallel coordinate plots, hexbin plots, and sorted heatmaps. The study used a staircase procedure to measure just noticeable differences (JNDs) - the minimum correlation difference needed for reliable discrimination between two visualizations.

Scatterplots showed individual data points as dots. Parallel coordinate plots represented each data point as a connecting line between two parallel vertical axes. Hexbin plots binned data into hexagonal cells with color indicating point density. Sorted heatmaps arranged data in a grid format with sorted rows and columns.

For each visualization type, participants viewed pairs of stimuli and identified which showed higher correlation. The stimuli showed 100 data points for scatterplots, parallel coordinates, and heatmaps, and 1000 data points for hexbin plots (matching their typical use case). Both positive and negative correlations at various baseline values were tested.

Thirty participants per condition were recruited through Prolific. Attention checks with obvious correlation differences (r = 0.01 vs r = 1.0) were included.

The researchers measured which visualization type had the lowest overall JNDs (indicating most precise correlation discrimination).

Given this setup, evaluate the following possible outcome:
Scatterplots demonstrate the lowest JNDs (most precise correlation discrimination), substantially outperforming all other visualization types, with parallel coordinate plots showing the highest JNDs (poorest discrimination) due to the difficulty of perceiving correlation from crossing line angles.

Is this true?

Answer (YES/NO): NO